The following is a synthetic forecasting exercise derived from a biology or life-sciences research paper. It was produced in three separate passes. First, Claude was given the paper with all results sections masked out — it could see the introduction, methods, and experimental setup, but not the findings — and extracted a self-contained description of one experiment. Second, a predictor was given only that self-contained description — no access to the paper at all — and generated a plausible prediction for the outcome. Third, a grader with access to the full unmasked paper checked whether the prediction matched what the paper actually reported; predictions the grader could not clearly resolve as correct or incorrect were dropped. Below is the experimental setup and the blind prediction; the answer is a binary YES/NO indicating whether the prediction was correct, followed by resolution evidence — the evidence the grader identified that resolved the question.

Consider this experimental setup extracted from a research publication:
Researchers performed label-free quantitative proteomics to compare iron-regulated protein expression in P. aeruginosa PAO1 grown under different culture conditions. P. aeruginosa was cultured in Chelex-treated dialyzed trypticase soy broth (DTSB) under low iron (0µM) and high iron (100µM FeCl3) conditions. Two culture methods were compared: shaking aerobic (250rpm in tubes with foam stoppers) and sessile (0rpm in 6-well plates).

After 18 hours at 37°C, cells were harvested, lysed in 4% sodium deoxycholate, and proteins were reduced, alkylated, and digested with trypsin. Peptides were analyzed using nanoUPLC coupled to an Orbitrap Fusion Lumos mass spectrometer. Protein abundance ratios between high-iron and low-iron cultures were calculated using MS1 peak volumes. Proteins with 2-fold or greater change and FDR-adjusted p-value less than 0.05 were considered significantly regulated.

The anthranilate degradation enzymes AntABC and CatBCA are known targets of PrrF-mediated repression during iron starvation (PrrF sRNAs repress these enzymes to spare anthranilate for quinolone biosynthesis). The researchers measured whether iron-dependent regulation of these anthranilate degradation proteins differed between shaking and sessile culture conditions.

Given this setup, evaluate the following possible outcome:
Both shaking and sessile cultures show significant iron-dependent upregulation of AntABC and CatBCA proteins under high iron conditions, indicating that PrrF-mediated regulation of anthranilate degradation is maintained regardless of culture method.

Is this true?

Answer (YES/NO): NO